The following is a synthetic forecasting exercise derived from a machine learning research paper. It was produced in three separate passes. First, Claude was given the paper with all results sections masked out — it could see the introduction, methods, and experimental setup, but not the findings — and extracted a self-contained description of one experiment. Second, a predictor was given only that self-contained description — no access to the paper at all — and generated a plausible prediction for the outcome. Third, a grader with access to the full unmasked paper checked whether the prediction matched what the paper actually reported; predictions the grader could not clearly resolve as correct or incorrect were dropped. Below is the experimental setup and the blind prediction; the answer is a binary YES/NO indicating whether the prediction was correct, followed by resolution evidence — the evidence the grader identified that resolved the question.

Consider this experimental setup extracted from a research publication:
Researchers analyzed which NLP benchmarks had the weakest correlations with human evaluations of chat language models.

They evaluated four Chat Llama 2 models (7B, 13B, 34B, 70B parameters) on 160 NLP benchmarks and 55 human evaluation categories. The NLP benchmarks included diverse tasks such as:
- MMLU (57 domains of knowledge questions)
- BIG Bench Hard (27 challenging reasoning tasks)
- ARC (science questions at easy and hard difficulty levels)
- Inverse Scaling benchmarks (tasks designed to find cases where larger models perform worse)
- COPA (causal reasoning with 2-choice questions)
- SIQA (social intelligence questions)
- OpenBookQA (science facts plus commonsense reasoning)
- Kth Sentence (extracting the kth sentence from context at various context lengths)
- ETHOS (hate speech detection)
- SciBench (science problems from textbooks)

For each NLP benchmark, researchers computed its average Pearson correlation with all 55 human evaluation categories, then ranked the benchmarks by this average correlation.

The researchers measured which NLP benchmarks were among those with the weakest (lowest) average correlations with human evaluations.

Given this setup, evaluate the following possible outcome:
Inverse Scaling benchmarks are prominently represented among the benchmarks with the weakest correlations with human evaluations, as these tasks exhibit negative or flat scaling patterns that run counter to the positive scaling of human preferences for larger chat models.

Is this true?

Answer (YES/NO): YES